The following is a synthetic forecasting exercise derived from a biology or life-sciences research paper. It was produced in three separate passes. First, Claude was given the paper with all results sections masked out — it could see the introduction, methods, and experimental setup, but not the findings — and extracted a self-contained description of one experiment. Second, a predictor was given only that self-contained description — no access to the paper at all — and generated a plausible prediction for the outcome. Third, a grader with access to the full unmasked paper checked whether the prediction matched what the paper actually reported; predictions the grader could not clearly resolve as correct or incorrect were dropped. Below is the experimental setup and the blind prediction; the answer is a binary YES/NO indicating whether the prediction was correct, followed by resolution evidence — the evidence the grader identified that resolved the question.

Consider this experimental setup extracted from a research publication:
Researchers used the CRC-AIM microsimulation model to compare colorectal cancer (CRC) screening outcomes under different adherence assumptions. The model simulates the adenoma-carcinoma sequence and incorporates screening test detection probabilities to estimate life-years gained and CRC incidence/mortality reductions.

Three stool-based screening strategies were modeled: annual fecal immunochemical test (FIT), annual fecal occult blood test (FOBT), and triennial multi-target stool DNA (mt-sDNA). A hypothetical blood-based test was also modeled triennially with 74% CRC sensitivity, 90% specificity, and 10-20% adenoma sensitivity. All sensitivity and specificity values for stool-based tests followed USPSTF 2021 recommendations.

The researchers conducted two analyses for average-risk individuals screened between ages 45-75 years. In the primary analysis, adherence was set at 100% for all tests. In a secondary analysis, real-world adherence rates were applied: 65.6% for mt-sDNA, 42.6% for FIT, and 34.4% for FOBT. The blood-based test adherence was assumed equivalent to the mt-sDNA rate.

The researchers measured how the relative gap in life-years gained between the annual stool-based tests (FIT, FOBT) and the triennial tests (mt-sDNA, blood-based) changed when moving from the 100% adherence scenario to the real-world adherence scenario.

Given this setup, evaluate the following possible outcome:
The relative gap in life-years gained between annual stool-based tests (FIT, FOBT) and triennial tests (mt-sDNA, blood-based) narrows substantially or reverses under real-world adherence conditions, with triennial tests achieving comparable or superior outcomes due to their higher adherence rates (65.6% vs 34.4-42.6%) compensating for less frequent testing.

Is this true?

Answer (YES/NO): YES